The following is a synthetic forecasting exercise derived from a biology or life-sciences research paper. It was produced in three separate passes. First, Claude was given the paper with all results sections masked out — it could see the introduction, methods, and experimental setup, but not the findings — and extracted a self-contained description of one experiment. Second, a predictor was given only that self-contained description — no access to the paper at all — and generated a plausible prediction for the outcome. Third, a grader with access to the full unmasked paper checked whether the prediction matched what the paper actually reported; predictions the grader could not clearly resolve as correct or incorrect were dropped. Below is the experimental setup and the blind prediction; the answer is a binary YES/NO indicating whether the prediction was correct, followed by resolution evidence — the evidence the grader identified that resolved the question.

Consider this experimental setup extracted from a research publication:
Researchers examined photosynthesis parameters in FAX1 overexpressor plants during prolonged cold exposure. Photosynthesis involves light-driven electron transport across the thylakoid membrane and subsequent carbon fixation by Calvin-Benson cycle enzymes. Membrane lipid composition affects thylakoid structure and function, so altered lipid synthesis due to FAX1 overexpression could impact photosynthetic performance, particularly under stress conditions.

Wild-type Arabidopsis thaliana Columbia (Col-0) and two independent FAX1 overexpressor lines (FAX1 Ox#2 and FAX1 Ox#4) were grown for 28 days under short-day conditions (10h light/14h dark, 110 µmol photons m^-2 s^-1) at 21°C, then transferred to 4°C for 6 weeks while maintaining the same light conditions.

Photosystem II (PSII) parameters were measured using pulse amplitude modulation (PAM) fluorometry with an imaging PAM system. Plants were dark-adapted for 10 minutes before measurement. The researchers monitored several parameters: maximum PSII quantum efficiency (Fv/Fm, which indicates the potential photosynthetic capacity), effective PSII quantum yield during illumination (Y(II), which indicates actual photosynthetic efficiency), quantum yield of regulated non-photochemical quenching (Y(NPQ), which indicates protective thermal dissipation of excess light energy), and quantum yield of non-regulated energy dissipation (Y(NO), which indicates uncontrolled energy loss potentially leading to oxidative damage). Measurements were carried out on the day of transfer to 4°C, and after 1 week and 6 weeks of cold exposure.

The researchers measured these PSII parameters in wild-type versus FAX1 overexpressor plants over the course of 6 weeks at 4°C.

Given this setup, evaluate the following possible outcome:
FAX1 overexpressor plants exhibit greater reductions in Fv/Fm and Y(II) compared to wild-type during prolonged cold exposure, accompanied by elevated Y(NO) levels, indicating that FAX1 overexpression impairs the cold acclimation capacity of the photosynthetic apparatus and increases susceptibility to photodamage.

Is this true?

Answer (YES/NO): YES